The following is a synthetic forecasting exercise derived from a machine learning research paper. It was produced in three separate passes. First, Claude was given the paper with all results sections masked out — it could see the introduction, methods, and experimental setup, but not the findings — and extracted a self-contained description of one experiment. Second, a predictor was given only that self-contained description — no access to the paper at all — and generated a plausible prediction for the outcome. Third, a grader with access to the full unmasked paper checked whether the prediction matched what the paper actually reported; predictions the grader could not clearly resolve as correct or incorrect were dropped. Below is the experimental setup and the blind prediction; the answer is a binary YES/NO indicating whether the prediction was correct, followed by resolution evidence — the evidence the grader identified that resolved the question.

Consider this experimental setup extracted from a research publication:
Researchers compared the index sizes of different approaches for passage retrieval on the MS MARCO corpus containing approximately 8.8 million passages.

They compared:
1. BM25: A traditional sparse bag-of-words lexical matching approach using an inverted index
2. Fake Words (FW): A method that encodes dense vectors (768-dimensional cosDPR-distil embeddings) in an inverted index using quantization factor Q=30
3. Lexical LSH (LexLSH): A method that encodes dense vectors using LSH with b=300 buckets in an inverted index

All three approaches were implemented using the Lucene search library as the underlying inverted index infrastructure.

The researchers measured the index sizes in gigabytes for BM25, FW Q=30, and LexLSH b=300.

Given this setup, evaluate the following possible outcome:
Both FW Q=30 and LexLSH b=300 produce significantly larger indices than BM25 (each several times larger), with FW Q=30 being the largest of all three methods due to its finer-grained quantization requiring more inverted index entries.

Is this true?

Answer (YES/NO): NO